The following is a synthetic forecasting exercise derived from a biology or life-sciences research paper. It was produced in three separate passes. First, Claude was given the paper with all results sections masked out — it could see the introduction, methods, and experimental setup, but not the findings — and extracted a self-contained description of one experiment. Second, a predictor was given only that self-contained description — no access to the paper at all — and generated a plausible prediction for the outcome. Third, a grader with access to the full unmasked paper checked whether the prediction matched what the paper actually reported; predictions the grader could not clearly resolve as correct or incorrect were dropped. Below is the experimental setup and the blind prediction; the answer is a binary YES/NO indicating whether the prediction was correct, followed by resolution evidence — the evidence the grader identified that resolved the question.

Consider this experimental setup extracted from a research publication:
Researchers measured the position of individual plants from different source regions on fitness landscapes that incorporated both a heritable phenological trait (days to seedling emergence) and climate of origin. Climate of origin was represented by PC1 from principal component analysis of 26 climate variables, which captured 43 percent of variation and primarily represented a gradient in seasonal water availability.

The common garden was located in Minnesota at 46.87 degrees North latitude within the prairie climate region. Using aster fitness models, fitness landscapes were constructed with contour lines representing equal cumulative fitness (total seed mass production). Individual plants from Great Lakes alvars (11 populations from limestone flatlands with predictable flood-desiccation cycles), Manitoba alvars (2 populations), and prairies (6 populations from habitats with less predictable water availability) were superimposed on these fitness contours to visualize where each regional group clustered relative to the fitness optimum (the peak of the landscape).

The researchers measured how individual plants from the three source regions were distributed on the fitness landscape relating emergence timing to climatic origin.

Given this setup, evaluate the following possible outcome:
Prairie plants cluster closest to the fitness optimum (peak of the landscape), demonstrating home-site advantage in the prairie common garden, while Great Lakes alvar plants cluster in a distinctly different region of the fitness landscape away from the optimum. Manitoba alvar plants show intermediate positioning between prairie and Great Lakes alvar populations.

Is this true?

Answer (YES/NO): NO